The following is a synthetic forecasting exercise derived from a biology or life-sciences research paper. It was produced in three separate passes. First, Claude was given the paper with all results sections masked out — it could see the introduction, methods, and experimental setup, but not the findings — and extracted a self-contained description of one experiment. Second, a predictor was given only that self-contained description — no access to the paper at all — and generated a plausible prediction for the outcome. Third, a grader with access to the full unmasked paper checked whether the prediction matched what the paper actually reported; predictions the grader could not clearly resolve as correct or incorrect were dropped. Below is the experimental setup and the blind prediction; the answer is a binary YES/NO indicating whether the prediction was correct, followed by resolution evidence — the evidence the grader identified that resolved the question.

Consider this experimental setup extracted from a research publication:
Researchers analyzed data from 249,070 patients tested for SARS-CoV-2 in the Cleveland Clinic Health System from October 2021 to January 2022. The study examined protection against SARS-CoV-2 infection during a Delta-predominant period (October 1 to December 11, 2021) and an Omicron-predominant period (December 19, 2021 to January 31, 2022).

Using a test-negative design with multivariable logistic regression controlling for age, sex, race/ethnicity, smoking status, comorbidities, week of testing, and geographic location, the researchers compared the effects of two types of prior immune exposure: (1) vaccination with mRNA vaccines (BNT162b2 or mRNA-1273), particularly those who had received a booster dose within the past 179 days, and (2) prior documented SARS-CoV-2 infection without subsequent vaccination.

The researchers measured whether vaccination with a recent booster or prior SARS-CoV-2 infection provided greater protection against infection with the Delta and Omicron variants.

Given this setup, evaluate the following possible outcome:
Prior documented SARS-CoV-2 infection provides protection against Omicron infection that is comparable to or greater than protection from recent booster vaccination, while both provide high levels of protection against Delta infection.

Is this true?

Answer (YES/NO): NO